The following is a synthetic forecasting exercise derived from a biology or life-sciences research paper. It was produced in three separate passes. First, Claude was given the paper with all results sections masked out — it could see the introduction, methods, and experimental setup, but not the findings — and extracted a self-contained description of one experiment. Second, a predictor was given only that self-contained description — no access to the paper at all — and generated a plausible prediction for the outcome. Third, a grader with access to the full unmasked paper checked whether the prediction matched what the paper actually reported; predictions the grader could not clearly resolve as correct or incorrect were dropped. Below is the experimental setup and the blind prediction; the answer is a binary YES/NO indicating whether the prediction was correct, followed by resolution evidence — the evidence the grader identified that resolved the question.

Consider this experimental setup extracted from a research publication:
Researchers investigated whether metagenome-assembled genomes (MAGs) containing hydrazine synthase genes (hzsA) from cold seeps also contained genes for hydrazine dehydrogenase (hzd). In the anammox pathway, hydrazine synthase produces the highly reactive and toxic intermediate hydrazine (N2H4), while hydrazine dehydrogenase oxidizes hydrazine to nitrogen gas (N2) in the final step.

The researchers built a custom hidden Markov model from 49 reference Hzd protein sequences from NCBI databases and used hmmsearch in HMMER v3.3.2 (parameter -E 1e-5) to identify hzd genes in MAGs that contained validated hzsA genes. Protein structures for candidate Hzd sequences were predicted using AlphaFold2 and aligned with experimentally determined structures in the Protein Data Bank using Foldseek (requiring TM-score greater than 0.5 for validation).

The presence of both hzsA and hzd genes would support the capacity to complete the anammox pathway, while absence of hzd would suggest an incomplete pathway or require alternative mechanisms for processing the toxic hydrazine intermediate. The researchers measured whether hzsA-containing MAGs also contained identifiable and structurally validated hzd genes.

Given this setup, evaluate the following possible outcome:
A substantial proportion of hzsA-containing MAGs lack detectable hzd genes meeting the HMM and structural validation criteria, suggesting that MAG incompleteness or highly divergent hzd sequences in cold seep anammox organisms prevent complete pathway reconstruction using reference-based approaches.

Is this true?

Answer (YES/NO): YES